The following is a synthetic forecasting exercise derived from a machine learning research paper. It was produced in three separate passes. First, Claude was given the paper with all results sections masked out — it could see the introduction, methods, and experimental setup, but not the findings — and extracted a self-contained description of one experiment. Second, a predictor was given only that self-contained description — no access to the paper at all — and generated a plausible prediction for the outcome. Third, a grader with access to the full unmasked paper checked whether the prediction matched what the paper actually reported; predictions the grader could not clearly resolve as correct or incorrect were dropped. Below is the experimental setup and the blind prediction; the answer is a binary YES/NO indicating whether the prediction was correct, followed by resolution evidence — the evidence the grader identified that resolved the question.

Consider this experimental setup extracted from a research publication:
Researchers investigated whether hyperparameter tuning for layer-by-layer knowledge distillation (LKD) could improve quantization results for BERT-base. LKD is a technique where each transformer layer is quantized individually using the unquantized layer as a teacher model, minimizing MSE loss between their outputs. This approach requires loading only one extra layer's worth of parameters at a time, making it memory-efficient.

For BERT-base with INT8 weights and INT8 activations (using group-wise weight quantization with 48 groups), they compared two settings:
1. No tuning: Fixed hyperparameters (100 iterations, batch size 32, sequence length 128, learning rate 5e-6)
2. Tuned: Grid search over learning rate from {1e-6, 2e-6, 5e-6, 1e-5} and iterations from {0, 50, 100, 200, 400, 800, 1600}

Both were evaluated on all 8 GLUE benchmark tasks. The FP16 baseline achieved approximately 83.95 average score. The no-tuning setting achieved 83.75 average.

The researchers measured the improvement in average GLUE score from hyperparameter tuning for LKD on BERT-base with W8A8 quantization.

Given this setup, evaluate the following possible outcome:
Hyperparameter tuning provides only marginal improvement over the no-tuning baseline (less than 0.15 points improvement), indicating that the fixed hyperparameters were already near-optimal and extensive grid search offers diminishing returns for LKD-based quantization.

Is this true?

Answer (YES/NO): NO